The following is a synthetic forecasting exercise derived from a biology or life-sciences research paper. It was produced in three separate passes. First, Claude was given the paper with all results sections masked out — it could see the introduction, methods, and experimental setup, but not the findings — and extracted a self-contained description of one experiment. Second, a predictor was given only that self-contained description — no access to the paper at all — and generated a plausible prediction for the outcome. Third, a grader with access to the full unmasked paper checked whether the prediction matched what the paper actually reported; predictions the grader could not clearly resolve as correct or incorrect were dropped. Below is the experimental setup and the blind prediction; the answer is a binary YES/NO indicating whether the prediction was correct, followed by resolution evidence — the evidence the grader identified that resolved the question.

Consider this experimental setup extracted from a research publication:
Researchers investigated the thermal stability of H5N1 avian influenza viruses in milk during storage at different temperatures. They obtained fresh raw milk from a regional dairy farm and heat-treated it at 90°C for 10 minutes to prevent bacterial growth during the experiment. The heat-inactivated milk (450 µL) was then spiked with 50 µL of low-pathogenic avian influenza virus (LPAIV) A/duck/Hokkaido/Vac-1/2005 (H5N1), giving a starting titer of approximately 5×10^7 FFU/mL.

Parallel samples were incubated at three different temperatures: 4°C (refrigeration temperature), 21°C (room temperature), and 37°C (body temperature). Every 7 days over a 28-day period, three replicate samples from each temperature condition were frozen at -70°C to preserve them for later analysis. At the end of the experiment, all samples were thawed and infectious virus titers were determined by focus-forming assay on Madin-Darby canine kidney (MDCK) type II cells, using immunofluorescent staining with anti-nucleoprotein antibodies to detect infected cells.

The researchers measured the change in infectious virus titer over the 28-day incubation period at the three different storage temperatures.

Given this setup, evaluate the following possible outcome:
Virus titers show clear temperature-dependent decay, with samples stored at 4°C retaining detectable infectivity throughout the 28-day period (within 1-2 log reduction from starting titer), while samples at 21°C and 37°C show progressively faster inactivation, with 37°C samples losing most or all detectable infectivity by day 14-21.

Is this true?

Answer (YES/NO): NO